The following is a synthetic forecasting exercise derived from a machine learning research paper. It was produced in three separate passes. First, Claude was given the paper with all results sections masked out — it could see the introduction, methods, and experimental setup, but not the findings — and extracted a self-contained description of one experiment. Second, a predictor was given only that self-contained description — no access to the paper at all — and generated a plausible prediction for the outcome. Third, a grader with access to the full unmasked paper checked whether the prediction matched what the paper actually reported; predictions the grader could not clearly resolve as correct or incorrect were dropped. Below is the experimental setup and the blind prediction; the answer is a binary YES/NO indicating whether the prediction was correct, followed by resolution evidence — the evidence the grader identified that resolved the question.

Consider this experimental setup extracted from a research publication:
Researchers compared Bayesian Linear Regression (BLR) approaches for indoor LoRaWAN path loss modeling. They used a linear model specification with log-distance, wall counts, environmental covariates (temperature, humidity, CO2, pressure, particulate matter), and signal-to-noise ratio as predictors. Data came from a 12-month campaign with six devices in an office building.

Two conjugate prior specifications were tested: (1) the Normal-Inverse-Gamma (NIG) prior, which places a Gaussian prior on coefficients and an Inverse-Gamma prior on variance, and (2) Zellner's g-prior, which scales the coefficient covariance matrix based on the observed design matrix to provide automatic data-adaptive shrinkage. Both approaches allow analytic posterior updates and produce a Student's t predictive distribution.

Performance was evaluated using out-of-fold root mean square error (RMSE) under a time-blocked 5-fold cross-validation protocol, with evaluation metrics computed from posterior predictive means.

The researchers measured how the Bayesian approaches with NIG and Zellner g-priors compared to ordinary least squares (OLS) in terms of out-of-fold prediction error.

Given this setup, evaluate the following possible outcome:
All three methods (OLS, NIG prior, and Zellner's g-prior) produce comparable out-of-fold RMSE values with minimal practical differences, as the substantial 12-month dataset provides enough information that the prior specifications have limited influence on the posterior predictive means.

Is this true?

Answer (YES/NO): YES